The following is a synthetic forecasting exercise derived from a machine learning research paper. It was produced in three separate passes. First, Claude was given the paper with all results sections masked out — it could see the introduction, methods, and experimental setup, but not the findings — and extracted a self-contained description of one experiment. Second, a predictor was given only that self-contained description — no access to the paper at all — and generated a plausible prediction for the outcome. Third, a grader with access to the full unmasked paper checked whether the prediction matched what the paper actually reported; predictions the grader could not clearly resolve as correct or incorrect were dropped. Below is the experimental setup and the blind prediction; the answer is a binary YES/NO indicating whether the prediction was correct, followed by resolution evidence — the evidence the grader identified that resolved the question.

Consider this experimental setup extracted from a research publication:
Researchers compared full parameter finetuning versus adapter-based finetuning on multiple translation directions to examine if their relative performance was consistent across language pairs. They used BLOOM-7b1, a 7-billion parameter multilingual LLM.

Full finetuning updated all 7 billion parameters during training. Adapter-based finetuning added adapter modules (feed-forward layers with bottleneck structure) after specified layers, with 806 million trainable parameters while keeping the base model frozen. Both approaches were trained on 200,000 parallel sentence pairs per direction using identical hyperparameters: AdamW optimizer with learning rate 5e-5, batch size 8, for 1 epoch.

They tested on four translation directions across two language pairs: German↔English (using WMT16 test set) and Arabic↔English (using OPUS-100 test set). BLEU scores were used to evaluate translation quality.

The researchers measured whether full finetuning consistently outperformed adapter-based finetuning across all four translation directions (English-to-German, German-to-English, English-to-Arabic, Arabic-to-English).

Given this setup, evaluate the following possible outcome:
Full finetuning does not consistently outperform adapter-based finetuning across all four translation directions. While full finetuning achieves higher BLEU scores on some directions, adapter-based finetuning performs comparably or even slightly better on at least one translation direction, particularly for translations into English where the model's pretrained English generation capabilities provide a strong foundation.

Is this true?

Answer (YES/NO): YES